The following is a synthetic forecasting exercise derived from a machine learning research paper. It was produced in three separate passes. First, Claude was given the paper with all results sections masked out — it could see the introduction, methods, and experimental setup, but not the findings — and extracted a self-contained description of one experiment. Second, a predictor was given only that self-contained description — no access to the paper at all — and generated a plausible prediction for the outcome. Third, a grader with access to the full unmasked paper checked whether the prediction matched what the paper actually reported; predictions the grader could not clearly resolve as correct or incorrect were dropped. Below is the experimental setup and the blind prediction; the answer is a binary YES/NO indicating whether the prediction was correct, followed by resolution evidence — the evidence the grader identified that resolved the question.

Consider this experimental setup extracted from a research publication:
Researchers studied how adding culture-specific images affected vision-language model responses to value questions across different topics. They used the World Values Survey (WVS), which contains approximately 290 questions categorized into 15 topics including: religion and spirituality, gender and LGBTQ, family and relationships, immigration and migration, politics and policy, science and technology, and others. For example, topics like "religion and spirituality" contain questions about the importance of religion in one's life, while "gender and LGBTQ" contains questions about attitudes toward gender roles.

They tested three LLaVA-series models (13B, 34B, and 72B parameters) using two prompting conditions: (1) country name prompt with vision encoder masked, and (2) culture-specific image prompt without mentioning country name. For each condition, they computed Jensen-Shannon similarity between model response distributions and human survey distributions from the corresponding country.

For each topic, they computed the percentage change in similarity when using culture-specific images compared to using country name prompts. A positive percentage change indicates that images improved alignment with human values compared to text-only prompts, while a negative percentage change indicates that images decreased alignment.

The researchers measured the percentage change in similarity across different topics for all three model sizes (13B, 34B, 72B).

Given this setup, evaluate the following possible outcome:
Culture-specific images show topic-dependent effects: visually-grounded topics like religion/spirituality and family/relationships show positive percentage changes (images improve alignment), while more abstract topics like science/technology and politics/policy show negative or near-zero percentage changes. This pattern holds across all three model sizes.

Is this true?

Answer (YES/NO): NO